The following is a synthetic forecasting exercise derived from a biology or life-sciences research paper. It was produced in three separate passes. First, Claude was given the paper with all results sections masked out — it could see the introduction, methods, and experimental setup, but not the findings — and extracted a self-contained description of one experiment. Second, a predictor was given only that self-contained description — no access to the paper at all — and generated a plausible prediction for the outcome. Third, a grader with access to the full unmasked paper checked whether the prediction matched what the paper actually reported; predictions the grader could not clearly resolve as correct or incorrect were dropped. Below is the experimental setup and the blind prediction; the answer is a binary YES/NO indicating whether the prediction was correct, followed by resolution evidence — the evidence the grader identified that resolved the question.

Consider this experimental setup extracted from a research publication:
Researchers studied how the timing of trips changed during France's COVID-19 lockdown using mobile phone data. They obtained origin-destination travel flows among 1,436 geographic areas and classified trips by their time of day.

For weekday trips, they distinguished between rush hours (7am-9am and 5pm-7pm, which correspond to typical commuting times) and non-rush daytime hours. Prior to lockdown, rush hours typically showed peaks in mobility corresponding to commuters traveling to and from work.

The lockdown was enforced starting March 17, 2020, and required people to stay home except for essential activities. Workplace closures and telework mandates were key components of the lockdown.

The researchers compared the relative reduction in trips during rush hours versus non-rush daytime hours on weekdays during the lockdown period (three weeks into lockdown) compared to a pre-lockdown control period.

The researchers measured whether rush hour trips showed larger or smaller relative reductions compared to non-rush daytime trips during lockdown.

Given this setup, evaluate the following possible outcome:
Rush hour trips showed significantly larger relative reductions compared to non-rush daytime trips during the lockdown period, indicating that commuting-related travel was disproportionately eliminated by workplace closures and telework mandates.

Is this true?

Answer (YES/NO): YES